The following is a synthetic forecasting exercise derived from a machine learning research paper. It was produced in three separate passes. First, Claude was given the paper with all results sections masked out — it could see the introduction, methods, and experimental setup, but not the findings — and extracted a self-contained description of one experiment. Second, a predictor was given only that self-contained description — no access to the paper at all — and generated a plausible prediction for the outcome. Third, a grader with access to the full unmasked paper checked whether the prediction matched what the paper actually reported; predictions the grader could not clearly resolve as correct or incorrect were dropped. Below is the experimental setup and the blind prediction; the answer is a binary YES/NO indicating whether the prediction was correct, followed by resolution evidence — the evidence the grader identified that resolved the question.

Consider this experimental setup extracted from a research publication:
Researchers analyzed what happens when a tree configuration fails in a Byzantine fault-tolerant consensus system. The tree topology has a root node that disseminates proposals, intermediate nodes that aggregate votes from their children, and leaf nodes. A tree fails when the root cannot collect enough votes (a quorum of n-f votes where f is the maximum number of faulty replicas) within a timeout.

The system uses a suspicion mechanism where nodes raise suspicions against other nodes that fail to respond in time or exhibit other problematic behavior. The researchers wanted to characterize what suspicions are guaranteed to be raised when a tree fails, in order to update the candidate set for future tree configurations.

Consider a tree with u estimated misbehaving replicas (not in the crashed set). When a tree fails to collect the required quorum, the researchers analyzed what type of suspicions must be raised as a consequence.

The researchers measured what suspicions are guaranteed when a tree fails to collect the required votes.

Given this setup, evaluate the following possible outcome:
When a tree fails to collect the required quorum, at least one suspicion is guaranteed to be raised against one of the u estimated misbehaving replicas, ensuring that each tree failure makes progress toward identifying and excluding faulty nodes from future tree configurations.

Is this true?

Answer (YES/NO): NO